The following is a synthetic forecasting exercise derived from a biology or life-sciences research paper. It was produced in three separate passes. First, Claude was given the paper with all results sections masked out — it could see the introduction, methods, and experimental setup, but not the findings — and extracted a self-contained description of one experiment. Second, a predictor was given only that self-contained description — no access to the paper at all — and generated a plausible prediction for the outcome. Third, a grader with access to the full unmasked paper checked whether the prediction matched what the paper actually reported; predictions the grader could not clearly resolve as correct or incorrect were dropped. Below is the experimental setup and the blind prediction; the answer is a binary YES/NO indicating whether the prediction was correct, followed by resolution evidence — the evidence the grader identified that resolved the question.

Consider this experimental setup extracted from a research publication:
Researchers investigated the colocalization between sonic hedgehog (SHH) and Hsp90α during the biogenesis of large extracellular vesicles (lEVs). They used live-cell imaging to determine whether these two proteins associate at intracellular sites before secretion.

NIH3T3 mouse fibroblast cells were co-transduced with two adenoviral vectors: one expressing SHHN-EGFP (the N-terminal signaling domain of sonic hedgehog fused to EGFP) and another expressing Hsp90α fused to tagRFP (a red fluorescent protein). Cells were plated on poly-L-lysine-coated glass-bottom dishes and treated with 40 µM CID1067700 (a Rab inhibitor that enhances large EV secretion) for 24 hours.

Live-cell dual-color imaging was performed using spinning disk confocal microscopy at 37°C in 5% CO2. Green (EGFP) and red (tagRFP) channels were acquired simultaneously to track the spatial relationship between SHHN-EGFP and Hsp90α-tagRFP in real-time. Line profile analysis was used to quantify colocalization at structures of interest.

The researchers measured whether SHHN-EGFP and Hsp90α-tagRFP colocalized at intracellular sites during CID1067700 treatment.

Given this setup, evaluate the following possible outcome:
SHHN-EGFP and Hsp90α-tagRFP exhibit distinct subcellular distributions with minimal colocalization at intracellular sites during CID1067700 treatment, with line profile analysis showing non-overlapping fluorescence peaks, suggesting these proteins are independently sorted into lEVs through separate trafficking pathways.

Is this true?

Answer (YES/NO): NO